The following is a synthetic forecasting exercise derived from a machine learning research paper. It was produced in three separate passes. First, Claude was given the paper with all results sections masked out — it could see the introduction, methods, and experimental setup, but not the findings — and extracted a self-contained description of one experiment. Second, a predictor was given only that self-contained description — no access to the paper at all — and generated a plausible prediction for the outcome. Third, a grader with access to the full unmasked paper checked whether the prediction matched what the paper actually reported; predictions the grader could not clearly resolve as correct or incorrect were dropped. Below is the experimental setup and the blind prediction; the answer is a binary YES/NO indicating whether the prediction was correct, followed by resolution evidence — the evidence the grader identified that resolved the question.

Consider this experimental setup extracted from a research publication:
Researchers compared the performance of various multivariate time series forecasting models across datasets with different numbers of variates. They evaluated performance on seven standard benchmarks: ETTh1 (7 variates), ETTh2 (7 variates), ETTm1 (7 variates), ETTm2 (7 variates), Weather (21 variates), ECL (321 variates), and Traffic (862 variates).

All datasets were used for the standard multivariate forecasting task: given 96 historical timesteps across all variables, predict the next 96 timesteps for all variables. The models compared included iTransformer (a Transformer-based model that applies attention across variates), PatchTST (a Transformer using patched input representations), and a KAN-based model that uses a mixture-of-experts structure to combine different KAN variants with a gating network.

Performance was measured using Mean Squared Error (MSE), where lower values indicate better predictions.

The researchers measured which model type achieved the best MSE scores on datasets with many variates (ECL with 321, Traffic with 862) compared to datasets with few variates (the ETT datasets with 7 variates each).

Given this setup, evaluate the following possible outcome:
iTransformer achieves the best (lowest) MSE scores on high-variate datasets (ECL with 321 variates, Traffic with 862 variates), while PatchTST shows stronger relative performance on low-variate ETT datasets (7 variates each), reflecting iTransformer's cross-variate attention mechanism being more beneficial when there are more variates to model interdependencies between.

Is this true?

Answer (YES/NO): NO